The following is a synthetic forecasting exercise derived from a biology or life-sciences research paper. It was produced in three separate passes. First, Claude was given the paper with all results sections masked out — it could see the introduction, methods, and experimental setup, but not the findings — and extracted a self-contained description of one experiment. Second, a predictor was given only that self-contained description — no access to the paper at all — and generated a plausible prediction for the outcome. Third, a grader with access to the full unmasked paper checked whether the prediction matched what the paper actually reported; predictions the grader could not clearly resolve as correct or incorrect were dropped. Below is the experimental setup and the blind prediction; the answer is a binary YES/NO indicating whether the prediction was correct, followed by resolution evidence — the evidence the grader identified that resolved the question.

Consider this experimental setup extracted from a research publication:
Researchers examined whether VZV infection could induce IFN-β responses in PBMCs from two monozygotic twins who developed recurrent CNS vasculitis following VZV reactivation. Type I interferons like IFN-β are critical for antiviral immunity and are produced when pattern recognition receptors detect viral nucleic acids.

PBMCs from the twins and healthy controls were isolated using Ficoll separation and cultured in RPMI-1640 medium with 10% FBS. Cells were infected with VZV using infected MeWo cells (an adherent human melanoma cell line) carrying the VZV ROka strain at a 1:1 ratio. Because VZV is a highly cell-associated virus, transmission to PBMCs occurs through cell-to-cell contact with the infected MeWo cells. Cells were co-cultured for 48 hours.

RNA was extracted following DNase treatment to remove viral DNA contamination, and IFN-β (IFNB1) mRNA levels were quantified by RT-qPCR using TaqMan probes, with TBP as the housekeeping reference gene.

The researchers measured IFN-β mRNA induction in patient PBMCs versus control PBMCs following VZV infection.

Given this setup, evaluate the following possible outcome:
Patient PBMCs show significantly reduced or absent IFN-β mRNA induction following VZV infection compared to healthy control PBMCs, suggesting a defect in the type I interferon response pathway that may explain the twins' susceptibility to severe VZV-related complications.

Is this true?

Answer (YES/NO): NO